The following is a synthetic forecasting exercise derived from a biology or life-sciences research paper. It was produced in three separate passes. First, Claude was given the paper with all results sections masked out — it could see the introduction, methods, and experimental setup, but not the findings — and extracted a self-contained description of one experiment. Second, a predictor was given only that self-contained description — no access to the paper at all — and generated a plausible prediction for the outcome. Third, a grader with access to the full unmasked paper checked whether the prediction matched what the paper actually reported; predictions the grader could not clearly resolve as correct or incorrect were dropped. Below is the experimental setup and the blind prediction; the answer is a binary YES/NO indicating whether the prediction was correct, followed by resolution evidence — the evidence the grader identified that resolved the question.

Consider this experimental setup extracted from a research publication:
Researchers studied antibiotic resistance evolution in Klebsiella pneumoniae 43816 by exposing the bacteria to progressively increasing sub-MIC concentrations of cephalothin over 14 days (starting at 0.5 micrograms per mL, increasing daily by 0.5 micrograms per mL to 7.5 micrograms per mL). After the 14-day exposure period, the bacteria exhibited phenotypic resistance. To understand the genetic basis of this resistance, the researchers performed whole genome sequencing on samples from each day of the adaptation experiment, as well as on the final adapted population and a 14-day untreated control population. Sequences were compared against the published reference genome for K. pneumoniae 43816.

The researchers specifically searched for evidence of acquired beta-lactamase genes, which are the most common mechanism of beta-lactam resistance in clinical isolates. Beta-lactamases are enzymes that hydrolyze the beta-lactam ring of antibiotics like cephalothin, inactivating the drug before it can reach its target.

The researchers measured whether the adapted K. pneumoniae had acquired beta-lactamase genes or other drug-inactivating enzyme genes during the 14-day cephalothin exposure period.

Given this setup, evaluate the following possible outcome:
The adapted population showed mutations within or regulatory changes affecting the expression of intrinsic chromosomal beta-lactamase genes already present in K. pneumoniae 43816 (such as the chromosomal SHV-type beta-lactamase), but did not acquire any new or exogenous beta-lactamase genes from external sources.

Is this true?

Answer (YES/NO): NO